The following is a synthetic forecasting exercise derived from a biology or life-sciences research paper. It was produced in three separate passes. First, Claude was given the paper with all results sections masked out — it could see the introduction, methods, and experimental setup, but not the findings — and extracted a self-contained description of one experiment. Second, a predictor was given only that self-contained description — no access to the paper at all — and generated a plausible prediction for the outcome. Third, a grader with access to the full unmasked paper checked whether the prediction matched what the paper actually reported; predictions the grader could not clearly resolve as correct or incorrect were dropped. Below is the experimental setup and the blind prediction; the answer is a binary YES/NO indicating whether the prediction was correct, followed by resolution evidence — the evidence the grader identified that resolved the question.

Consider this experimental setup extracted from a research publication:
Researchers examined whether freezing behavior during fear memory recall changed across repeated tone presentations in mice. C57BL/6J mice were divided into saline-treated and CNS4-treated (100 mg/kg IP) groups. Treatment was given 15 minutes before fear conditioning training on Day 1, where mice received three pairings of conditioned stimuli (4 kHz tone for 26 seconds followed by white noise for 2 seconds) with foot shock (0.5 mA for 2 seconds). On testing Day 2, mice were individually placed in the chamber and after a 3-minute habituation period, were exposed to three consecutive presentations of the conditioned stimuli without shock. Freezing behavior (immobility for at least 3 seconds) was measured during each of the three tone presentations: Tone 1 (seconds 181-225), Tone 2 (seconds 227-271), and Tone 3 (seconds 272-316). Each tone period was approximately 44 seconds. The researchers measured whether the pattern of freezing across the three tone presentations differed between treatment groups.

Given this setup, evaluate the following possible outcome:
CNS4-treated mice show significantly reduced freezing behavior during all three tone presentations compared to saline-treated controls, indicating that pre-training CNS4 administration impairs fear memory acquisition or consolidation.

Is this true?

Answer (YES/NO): NO